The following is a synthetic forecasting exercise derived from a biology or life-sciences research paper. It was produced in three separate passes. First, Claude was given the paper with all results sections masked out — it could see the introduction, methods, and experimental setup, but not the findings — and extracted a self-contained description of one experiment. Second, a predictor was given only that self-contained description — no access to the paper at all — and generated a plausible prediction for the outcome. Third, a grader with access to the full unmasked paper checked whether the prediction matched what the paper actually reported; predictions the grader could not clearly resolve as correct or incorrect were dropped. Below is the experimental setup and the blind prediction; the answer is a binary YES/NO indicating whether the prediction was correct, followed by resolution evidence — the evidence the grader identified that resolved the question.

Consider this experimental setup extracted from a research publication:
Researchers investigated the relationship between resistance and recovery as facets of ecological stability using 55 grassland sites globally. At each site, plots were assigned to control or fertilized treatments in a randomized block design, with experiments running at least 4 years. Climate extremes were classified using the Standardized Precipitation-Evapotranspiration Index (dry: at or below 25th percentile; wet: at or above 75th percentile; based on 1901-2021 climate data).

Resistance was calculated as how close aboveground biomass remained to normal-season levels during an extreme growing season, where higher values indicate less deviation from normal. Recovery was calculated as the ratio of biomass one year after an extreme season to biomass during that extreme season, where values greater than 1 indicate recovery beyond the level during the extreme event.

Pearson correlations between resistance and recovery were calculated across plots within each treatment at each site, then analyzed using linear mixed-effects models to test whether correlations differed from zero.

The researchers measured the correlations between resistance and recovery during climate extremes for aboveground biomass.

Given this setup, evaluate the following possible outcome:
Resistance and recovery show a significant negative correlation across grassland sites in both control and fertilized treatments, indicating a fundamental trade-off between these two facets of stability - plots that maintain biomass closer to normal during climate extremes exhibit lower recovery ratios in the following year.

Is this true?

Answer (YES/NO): YES